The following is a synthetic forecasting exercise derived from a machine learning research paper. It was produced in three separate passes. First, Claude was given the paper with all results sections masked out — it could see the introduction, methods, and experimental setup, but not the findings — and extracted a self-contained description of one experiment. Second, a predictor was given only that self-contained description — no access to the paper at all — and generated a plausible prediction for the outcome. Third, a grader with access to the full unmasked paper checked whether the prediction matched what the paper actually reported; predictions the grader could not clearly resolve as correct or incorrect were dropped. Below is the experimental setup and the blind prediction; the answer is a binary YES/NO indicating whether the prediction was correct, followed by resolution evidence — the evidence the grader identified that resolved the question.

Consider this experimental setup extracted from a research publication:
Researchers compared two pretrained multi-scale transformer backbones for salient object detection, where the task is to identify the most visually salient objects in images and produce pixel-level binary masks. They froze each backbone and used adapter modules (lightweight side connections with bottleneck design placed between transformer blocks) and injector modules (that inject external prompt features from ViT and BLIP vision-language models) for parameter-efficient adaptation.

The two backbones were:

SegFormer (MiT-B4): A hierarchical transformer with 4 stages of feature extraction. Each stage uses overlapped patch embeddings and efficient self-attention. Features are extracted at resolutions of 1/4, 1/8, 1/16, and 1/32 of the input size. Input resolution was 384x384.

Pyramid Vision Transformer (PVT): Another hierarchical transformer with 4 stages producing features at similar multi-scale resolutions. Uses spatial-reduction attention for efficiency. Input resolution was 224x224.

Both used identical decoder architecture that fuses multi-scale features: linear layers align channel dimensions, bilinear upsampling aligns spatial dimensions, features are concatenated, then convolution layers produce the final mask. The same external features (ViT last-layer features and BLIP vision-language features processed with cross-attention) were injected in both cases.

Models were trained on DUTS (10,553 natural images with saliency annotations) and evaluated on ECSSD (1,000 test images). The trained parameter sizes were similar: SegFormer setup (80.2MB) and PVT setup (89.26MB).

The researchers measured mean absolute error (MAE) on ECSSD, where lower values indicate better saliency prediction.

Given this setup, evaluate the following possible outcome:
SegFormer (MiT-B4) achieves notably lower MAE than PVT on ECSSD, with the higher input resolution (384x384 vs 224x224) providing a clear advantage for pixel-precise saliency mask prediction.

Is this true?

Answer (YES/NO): YES